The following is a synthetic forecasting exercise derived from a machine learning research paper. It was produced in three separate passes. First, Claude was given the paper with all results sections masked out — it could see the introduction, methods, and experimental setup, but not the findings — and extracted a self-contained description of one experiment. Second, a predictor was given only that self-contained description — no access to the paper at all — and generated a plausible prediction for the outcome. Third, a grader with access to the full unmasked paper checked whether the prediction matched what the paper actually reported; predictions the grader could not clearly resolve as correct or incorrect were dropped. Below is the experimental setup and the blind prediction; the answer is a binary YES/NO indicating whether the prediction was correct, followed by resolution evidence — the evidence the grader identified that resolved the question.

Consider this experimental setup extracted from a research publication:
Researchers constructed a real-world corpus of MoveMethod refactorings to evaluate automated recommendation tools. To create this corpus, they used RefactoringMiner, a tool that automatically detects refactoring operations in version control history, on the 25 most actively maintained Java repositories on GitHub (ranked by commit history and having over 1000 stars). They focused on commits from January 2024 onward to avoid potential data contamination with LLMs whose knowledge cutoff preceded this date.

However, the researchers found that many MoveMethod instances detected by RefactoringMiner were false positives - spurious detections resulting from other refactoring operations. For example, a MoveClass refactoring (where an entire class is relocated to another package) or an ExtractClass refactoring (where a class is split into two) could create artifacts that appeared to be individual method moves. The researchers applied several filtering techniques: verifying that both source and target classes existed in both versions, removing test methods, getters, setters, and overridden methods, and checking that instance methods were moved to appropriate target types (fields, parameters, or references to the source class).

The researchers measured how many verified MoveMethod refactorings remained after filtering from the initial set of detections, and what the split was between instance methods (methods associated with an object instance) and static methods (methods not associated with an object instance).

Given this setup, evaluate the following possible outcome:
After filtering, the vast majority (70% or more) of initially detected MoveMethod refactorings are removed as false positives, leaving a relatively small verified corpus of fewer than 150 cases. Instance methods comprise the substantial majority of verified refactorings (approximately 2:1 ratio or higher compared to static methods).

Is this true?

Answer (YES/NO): NO